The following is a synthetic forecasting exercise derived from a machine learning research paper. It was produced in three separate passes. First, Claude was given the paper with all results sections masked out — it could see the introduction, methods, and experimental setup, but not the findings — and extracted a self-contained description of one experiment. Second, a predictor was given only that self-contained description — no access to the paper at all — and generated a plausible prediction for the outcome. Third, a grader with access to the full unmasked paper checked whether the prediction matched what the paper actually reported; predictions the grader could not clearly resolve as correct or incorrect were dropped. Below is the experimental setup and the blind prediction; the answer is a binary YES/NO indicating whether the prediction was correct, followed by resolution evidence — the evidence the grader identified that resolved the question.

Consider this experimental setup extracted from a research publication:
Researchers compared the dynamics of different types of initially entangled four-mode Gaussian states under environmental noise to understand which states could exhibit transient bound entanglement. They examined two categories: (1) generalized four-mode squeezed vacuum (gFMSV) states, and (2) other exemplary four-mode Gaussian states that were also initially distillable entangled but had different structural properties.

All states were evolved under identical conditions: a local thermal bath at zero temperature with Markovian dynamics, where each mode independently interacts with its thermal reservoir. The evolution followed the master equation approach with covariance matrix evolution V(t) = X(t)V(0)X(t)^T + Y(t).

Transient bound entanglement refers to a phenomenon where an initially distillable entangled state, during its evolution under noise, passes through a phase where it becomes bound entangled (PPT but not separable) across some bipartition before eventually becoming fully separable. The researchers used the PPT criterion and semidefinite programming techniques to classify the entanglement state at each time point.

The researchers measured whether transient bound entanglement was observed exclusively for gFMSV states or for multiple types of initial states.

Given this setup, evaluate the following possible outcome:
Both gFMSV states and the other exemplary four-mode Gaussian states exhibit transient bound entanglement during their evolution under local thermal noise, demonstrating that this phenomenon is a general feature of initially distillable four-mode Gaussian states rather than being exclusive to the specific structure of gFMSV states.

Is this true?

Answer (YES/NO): NO